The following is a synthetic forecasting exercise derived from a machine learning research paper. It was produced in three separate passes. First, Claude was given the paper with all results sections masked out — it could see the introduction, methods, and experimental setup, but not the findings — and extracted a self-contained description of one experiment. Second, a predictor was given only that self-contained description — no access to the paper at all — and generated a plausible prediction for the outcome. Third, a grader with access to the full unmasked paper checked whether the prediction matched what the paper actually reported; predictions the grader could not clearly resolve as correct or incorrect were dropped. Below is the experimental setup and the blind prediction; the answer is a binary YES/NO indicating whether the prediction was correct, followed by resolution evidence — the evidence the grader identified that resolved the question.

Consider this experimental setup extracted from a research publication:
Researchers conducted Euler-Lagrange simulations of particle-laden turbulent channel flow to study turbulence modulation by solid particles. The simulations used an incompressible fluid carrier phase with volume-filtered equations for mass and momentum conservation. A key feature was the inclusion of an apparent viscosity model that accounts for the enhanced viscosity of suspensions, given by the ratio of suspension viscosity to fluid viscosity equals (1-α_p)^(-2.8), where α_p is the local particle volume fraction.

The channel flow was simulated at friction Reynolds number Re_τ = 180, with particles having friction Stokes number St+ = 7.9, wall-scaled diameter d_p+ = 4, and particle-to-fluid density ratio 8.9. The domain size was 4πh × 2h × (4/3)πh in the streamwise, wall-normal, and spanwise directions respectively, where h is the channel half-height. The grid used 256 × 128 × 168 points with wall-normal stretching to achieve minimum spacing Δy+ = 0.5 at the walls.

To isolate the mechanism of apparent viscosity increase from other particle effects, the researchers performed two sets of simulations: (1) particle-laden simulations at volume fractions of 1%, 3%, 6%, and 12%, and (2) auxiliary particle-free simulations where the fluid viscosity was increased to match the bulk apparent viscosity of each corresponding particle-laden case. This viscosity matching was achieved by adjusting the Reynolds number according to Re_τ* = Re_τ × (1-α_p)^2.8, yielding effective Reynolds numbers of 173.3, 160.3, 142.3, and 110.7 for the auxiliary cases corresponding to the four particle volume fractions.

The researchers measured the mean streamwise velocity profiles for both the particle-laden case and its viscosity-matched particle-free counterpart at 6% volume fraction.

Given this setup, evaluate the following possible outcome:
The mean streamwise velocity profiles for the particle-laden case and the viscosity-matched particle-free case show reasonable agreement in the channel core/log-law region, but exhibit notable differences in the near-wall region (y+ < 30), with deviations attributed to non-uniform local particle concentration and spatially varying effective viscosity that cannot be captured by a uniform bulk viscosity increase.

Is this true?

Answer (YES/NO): NO